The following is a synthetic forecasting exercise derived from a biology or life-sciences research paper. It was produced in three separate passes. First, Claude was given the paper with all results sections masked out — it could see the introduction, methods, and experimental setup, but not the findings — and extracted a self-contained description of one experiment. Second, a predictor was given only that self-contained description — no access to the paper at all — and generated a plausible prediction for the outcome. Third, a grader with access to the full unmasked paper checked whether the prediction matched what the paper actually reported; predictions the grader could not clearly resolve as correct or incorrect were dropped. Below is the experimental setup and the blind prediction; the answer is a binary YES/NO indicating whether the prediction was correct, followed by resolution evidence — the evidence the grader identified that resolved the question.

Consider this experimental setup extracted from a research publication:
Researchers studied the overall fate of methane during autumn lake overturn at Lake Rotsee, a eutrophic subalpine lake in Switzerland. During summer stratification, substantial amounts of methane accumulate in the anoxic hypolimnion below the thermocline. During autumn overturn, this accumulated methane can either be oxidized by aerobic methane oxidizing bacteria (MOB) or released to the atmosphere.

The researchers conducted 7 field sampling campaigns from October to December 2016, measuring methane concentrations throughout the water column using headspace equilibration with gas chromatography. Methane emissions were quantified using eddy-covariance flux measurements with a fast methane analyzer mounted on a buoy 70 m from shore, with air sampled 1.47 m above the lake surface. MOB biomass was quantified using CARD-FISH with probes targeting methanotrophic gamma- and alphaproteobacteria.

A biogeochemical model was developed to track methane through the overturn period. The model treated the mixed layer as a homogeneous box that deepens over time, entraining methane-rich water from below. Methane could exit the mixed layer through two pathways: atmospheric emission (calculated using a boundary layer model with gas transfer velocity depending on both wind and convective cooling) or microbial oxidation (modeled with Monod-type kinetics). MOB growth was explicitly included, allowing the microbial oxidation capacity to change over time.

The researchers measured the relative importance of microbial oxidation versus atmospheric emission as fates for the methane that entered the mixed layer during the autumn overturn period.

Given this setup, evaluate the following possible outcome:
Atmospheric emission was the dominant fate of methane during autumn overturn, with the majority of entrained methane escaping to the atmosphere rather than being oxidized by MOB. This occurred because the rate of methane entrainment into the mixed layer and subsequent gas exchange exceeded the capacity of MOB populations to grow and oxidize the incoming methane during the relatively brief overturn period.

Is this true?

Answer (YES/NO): NO